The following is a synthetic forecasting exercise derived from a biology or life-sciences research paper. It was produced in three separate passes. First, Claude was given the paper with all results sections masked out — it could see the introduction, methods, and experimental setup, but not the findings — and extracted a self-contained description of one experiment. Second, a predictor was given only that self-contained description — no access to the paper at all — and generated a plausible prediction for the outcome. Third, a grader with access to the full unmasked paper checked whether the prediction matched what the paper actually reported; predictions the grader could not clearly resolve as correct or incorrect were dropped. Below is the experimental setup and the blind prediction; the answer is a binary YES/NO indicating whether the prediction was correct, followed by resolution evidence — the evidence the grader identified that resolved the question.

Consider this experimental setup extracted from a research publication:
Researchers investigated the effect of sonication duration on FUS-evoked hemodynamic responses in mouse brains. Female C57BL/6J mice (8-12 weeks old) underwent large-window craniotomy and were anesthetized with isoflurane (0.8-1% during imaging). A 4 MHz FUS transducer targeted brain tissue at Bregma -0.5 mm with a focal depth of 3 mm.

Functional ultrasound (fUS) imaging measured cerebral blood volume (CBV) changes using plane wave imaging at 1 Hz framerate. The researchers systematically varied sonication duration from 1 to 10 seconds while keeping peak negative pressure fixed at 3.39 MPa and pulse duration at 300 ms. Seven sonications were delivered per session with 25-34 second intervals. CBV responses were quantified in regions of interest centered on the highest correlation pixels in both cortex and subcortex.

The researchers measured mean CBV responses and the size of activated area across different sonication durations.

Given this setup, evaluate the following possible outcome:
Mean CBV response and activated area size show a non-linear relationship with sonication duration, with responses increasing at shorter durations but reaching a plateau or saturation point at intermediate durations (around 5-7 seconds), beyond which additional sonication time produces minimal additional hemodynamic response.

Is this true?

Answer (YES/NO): NO